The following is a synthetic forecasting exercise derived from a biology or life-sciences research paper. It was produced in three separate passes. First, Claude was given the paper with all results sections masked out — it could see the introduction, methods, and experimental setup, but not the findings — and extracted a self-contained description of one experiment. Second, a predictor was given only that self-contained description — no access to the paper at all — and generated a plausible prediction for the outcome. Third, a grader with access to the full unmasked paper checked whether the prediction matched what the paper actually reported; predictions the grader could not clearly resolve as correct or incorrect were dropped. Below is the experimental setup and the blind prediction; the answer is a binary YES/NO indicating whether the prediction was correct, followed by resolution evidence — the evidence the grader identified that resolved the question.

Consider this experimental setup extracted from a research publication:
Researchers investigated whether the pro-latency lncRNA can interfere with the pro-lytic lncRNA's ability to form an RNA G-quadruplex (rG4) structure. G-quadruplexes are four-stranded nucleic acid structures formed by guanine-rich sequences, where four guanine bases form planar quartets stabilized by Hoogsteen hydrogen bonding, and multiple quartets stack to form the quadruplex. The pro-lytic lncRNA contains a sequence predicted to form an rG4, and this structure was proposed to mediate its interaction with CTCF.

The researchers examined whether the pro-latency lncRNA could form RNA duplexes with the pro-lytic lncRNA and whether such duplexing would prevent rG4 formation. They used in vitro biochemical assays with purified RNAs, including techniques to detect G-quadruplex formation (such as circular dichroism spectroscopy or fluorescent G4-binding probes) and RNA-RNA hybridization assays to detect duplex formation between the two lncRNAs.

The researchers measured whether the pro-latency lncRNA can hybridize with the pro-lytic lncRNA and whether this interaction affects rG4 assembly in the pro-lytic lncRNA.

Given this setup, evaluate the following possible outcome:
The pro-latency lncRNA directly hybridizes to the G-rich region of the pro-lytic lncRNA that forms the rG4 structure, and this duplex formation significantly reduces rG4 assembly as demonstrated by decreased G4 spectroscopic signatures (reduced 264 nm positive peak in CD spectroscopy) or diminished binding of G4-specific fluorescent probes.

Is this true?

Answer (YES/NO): YES